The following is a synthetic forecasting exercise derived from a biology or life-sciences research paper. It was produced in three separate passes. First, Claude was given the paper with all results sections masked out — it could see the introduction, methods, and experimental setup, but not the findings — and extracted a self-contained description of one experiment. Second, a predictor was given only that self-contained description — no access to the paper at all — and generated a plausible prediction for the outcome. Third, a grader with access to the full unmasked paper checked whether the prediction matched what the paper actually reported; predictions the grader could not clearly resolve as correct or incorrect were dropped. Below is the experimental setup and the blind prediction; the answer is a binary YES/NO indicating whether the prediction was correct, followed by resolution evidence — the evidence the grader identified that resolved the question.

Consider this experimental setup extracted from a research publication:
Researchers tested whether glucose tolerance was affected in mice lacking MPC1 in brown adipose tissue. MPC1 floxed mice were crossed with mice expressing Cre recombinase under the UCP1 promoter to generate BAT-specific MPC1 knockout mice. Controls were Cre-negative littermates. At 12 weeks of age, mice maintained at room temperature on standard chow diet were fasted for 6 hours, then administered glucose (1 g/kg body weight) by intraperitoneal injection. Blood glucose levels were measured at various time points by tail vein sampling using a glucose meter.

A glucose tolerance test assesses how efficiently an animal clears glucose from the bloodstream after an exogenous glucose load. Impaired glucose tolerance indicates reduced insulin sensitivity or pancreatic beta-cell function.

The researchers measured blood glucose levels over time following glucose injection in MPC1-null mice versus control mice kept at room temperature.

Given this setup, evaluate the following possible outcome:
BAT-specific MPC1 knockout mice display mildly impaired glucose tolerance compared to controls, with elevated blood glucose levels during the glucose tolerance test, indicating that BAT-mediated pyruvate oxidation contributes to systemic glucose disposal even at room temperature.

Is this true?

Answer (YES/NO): YES